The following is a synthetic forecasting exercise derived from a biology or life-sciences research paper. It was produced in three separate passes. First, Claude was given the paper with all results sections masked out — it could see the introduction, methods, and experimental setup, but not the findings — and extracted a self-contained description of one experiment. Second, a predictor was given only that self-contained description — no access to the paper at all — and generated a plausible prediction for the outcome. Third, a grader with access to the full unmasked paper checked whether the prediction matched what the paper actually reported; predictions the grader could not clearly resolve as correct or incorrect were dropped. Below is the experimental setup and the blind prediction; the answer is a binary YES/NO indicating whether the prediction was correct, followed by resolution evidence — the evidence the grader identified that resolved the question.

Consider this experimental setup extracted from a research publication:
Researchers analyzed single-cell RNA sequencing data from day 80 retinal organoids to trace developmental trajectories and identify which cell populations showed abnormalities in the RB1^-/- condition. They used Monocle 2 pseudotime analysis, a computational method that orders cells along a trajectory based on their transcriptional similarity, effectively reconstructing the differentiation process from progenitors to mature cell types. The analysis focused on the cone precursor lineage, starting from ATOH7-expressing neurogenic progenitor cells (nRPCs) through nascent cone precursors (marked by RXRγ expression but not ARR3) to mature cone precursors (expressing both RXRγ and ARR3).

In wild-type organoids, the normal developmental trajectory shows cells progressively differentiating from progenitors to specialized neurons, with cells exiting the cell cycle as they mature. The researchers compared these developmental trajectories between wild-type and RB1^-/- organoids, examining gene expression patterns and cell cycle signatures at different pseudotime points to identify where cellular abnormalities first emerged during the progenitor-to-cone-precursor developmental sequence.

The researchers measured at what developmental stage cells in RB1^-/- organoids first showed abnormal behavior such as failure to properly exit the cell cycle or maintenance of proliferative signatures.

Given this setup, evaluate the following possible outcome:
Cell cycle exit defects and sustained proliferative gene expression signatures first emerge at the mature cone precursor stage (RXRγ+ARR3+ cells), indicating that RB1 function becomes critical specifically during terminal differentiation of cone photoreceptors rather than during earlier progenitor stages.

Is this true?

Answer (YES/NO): NO